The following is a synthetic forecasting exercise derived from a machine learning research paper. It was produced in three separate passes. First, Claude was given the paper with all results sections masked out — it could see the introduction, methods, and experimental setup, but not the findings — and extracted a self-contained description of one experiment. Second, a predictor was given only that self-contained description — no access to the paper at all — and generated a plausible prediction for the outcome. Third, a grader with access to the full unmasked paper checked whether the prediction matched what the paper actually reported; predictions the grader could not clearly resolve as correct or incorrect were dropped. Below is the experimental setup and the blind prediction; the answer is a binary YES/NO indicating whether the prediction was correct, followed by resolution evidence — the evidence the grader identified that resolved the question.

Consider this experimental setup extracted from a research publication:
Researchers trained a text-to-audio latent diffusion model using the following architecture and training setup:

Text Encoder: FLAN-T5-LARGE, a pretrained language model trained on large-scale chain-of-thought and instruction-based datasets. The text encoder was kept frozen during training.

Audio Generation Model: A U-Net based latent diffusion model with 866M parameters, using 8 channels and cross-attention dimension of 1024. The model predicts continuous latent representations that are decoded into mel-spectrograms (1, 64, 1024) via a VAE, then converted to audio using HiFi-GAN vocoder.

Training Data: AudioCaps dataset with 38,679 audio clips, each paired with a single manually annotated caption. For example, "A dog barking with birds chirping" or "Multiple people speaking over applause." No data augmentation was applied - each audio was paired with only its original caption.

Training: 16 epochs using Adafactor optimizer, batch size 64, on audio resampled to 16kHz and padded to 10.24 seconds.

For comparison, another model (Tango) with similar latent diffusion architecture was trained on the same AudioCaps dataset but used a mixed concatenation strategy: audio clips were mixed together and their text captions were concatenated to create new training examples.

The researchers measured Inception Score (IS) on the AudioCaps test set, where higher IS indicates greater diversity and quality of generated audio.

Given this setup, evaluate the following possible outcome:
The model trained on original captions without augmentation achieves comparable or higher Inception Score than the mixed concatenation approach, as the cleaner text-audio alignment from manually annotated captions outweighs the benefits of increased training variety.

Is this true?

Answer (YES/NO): NO